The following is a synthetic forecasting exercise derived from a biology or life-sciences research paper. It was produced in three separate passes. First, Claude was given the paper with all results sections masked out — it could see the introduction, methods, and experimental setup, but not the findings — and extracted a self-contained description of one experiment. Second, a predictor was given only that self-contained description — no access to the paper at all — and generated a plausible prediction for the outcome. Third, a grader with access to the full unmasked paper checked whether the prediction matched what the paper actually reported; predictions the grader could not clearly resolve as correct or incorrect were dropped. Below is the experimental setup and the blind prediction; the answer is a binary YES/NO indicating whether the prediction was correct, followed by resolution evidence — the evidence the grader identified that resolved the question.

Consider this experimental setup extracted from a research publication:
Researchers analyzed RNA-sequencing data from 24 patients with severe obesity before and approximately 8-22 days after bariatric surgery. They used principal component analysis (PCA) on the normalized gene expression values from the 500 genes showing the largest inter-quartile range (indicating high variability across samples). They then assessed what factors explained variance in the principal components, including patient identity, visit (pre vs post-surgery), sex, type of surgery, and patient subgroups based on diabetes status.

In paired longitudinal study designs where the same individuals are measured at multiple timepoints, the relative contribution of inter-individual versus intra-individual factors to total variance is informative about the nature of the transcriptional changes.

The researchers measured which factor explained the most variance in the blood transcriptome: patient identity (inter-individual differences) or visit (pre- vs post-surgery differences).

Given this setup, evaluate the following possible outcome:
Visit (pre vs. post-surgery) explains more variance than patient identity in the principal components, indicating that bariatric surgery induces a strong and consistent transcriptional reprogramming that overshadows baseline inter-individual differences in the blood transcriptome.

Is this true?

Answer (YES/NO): NO